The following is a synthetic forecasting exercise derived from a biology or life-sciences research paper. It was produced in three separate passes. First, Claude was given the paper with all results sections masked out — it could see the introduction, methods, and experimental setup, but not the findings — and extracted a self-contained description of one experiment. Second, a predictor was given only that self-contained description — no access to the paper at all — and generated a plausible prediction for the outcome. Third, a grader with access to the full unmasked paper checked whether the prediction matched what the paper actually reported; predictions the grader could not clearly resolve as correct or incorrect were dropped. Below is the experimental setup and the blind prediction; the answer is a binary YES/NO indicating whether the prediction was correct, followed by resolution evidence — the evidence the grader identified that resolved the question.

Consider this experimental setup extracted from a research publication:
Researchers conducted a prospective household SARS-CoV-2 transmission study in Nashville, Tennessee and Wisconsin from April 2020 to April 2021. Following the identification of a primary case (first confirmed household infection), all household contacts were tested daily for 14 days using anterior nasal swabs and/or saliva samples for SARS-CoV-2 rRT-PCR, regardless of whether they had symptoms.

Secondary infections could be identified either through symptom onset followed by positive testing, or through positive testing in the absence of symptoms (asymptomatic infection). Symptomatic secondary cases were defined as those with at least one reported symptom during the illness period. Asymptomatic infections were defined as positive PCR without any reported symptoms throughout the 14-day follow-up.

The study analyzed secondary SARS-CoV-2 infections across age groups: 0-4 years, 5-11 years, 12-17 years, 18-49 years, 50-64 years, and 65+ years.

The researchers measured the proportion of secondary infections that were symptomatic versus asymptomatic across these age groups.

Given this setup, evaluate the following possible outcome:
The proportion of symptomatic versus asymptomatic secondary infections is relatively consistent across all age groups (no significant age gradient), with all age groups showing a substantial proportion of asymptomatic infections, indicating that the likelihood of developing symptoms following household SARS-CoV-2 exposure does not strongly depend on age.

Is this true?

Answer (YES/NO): YES